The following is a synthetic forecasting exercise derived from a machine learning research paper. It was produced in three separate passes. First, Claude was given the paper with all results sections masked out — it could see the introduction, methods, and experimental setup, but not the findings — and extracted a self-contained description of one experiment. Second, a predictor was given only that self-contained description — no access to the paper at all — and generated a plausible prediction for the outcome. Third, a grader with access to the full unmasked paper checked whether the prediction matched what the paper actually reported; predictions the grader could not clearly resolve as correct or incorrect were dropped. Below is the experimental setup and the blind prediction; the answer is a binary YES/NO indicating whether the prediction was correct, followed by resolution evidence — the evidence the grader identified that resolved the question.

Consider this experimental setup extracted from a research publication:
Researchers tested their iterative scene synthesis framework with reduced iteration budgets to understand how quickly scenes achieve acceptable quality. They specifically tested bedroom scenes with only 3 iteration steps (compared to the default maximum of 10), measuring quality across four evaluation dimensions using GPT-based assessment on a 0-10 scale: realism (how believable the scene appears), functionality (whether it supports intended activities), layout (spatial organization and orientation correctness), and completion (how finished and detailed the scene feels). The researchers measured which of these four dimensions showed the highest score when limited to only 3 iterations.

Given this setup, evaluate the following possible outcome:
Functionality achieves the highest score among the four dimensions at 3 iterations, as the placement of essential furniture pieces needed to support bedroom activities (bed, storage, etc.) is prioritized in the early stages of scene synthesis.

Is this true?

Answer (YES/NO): YES